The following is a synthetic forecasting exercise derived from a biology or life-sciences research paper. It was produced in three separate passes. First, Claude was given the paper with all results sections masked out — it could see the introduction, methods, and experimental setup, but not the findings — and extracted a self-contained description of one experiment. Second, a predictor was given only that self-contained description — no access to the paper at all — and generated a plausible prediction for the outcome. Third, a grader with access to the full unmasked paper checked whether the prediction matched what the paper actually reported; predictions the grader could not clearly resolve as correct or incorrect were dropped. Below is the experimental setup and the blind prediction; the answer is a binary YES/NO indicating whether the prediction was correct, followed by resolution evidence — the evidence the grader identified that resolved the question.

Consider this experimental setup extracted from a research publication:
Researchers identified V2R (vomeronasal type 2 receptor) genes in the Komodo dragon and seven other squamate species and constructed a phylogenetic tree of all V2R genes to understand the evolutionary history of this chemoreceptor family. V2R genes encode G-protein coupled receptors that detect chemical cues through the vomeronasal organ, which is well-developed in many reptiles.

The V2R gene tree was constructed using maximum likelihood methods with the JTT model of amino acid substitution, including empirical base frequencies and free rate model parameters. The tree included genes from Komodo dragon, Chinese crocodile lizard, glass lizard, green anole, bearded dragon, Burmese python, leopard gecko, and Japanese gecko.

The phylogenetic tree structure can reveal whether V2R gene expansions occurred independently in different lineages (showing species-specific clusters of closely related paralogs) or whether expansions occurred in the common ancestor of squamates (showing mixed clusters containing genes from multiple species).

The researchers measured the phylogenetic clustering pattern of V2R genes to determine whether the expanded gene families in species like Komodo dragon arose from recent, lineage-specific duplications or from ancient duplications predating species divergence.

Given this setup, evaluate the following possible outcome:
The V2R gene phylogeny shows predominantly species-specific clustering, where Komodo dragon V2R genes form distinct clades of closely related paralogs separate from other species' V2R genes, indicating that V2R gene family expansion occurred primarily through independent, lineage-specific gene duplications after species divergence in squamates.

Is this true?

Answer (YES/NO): NO